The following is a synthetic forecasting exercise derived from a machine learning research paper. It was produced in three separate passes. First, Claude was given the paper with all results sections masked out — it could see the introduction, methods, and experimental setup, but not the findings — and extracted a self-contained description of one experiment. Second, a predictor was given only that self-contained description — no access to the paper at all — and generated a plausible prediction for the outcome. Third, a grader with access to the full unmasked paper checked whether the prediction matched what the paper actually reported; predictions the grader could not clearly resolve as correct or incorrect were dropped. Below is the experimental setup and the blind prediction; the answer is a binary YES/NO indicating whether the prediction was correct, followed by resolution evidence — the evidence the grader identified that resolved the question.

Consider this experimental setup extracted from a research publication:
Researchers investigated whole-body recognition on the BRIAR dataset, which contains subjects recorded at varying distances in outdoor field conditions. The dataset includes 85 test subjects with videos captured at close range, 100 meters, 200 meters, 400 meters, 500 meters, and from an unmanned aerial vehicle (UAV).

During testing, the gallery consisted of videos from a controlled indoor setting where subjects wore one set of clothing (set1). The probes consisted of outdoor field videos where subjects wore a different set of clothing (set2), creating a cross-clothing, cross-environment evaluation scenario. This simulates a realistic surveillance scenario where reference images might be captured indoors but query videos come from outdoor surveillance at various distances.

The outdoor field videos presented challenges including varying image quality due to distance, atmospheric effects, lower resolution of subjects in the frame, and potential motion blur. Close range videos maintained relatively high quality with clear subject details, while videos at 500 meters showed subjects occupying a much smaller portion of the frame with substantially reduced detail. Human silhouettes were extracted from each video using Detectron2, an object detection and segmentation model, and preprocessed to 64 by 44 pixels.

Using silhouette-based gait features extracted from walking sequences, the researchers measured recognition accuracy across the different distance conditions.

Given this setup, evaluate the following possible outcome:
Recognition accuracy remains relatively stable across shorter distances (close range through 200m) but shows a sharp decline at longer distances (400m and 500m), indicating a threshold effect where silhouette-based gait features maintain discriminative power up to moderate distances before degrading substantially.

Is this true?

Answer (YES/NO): NO